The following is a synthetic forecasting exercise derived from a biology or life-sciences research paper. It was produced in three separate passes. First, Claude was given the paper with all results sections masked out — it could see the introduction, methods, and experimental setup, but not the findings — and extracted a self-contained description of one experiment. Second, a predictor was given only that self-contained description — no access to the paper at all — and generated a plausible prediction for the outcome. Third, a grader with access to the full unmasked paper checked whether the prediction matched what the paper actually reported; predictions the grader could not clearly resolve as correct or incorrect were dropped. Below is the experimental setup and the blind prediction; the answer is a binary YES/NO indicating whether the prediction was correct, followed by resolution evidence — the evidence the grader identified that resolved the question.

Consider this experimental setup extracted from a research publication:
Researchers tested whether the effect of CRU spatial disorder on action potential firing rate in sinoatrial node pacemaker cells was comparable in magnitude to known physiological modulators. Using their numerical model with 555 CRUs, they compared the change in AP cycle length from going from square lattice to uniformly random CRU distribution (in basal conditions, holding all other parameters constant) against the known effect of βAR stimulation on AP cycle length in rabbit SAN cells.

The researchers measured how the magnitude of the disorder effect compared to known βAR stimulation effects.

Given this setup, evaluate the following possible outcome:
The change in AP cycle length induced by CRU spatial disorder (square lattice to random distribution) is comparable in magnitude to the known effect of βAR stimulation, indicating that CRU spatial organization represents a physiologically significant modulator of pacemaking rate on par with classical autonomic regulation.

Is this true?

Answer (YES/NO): YES